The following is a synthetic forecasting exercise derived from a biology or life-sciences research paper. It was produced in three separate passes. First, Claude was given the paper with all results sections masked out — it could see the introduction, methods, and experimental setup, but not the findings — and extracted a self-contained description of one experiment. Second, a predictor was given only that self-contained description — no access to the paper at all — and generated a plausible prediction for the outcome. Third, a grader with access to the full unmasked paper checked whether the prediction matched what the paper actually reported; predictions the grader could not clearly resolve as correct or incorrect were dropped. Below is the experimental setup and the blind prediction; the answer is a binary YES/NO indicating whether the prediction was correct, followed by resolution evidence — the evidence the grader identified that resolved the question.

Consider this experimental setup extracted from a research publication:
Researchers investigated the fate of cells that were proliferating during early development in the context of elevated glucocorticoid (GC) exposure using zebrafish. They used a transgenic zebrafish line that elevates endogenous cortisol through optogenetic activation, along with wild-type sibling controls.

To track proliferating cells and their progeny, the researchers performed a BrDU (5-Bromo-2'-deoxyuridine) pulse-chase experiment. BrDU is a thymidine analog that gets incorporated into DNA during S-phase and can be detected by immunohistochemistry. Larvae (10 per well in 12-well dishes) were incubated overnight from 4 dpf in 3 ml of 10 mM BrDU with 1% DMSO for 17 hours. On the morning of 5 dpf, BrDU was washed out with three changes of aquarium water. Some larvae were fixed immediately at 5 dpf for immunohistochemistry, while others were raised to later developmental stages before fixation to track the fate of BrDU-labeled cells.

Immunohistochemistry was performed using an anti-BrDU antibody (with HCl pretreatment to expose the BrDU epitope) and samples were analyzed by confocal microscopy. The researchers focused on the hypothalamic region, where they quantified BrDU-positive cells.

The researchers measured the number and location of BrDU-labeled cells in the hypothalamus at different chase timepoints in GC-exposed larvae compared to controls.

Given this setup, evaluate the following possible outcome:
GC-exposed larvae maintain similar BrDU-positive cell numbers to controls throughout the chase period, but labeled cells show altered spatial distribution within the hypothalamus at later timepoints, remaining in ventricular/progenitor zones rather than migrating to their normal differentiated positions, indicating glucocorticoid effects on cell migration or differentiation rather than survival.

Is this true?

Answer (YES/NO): NO